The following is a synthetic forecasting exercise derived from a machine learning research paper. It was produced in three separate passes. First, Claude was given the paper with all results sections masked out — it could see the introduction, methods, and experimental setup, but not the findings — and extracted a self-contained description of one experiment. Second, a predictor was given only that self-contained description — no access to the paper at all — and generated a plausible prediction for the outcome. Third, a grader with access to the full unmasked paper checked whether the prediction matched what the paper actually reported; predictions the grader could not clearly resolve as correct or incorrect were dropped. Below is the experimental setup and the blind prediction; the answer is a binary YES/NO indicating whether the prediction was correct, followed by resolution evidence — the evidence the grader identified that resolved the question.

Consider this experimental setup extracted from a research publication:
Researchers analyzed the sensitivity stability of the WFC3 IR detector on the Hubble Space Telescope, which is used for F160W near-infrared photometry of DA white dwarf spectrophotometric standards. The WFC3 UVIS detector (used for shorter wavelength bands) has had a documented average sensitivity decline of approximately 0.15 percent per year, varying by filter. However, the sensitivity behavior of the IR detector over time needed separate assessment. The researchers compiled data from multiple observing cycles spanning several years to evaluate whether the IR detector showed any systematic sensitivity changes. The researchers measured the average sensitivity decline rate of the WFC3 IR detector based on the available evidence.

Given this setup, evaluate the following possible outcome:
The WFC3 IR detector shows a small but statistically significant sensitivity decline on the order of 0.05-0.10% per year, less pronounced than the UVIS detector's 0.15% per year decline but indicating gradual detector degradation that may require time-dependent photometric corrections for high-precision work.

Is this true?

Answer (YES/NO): NO